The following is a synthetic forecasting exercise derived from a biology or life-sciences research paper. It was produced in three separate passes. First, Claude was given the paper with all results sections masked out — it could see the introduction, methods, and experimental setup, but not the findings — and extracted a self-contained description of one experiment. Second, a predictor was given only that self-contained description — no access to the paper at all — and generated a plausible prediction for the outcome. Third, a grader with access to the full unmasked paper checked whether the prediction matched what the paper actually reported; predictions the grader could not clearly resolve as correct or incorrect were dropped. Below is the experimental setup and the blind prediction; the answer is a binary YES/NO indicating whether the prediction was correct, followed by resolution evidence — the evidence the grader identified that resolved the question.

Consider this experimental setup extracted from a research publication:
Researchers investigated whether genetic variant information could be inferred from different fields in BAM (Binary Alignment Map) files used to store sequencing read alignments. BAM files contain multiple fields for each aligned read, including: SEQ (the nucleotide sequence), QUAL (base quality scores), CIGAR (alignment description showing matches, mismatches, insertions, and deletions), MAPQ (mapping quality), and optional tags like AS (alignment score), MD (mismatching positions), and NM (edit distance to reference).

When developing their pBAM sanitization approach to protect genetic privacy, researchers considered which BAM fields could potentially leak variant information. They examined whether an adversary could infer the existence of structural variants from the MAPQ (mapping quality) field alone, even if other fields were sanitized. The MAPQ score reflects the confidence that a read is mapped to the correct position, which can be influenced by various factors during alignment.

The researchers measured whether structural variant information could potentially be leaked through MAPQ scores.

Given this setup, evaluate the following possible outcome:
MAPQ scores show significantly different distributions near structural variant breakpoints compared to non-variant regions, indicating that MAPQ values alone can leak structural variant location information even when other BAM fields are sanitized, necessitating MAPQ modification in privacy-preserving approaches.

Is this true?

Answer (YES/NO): NO